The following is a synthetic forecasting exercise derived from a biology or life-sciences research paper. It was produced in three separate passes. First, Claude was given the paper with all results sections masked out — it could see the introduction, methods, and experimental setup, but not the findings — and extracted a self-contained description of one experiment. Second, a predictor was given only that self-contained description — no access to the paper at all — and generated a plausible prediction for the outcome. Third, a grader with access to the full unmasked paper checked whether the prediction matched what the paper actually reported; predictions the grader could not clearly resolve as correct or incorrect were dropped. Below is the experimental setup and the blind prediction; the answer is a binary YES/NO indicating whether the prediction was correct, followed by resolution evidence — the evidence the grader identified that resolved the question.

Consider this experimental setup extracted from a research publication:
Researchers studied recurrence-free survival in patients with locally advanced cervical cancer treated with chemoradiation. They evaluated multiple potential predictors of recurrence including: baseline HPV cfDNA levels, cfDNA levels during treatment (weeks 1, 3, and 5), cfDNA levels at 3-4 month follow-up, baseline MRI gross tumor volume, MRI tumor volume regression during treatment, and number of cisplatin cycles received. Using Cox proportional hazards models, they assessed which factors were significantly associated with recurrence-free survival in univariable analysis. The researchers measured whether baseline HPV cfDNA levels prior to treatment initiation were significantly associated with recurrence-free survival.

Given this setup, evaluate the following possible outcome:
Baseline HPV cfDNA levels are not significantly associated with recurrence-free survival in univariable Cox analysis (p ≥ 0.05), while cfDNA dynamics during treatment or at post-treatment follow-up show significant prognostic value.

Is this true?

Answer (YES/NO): YES